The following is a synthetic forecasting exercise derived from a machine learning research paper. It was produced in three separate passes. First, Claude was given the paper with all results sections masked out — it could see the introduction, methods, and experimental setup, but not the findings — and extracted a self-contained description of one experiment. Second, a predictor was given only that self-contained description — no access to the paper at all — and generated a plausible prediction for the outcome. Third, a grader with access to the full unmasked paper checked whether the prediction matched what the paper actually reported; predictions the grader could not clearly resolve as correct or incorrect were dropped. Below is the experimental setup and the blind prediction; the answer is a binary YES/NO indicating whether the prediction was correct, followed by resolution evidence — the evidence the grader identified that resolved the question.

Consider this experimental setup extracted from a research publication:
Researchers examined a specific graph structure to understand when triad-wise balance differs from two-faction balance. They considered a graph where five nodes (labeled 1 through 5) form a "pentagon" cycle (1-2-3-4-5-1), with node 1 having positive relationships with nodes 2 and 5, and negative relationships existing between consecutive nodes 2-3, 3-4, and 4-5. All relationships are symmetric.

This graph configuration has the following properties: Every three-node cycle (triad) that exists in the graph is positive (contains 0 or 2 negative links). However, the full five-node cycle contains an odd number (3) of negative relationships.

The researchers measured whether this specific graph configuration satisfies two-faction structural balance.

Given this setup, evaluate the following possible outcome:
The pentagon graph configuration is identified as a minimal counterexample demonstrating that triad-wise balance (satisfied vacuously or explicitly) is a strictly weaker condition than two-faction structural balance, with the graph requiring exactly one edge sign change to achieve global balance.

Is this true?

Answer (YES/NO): NO